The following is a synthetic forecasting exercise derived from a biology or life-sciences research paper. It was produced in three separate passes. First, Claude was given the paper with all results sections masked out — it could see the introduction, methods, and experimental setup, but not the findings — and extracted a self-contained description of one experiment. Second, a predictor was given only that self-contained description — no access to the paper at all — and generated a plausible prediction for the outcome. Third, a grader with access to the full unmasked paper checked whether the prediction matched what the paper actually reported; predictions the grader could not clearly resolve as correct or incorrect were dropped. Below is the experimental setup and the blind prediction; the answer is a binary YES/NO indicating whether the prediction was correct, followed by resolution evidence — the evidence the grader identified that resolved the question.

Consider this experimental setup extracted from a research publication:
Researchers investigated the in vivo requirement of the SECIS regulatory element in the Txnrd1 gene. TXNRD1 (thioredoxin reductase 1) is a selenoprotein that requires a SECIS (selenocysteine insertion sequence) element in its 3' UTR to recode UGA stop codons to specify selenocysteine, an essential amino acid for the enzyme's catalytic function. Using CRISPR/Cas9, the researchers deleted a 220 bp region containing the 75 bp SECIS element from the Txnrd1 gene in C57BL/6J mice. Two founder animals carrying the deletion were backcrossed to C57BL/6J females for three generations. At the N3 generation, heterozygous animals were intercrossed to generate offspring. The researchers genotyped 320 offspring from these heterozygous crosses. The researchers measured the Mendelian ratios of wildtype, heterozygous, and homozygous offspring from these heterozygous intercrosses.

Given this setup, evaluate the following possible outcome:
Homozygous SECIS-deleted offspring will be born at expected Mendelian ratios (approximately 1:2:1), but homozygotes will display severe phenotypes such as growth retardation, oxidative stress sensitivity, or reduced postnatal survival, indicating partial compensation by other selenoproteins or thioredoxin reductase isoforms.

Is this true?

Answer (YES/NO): NO